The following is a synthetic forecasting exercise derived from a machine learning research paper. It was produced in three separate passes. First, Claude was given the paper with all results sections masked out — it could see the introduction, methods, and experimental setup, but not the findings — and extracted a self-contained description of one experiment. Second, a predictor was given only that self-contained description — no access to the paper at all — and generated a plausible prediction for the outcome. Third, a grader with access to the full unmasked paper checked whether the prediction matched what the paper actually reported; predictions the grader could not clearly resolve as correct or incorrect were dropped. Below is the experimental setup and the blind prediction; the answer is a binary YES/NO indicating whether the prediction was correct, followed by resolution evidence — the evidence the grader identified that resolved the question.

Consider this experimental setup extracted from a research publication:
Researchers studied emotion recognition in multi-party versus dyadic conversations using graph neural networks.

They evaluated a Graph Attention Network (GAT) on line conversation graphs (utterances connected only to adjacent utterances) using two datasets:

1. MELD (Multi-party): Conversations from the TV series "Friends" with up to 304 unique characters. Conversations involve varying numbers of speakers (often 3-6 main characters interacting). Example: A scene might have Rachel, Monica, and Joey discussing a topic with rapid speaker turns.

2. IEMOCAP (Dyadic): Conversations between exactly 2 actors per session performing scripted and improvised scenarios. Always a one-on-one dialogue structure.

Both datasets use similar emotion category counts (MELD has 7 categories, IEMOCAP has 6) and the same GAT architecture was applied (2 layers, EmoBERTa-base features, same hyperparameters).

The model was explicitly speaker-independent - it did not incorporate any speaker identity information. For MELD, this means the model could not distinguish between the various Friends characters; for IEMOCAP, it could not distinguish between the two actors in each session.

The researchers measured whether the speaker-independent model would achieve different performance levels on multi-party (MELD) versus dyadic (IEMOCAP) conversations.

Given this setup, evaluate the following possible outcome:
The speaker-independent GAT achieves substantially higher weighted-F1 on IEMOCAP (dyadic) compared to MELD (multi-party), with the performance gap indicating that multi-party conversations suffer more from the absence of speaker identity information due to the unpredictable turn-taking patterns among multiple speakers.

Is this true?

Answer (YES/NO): NO